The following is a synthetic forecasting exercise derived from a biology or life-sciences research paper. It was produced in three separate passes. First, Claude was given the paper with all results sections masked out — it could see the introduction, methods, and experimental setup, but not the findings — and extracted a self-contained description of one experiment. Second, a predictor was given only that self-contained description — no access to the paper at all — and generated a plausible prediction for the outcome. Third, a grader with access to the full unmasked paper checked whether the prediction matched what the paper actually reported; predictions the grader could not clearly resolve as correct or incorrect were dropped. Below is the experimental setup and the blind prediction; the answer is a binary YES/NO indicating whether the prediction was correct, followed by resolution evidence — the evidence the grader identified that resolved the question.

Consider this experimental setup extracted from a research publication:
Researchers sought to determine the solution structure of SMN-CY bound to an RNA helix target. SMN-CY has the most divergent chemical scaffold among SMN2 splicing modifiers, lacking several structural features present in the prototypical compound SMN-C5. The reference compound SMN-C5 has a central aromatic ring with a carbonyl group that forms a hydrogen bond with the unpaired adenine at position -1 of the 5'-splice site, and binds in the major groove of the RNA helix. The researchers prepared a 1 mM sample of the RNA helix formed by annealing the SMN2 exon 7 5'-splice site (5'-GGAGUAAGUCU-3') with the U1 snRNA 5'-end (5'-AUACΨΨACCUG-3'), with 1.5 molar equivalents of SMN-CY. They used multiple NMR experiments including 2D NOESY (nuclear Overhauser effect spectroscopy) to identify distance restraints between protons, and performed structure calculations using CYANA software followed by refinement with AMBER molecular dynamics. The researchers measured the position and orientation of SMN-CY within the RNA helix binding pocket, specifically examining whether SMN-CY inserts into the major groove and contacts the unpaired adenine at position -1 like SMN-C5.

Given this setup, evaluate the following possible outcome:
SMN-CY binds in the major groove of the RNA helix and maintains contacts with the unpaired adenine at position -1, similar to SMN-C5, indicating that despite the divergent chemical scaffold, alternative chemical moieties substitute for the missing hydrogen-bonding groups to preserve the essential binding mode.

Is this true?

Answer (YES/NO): YES